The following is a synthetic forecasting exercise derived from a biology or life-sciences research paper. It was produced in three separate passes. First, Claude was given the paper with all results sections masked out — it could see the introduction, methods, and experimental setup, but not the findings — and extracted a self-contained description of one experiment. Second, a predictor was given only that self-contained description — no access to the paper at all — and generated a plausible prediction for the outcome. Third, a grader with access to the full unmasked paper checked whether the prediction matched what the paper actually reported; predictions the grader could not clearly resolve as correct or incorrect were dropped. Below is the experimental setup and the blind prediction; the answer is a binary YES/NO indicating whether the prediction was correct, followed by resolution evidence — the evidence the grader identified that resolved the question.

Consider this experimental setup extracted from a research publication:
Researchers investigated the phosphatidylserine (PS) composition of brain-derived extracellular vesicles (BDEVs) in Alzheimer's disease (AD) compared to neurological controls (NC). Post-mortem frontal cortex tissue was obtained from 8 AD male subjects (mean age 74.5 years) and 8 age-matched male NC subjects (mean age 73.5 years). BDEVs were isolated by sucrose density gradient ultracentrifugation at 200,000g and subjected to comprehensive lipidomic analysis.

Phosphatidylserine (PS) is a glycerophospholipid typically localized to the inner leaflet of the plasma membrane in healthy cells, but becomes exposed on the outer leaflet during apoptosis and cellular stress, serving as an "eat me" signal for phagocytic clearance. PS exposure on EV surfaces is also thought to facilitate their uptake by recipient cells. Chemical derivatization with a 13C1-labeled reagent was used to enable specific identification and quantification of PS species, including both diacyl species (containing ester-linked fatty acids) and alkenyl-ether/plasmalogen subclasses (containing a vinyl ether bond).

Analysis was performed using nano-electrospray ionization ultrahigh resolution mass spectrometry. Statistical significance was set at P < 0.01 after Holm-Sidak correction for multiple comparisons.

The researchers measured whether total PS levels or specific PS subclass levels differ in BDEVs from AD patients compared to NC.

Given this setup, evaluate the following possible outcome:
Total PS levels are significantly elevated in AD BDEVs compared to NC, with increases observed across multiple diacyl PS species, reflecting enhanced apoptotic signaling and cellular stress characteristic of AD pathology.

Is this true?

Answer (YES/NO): NO